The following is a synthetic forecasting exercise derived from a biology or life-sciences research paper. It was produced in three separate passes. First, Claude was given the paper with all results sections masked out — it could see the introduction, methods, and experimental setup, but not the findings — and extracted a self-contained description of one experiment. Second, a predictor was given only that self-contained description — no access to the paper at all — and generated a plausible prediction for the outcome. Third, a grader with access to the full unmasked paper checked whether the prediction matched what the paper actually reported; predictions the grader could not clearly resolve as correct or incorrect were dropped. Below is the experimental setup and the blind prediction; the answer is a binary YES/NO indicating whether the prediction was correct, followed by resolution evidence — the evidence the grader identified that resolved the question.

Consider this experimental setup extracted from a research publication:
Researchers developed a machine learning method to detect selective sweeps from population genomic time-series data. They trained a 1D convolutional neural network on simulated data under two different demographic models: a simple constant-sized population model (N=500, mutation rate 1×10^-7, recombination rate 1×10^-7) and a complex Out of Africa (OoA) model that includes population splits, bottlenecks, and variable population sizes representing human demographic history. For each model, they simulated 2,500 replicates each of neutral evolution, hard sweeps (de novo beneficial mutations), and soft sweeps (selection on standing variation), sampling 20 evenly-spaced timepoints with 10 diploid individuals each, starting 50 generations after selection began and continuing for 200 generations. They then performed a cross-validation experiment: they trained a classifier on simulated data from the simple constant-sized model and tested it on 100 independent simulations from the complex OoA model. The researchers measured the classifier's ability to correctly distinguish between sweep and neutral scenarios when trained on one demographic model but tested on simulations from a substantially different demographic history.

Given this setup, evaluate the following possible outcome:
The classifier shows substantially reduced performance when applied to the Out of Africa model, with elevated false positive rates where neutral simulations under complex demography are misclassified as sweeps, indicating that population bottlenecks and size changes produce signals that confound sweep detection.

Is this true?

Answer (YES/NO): NO